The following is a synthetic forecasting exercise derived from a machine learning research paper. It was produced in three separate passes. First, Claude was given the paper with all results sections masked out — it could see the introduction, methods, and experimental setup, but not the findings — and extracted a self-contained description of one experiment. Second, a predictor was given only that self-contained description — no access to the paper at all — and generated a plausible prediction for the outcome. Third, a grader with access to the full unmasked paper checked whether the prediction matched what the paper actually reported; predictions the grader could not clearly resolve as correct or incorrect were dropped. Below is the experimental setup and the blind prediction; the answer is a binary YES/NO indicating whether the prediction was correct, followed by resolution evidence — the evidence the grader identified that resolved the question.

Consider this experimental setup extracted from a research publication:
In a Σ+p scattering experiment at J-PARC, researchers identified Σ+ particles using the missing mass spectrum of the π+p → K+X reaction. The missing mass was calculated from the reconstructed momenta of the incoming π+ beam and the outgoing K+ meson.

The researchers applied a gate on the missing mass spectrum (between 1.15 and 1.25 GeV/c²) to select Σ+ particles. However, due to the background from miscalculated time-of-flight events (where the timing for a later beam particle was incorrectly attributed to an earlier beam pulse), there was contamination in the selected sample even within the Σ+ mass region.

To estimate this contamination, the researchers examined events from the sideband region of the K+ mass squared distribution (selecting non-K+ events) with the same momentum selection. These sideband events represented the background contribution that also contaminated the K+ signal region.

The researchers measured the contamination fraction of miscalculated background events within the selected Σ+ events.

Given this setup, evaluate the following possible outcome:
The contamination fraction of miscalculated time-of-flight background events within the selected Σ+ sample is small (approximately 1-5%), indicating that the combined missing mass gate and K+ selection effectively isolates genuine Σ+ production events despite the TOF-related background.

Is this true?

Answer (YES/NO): NO